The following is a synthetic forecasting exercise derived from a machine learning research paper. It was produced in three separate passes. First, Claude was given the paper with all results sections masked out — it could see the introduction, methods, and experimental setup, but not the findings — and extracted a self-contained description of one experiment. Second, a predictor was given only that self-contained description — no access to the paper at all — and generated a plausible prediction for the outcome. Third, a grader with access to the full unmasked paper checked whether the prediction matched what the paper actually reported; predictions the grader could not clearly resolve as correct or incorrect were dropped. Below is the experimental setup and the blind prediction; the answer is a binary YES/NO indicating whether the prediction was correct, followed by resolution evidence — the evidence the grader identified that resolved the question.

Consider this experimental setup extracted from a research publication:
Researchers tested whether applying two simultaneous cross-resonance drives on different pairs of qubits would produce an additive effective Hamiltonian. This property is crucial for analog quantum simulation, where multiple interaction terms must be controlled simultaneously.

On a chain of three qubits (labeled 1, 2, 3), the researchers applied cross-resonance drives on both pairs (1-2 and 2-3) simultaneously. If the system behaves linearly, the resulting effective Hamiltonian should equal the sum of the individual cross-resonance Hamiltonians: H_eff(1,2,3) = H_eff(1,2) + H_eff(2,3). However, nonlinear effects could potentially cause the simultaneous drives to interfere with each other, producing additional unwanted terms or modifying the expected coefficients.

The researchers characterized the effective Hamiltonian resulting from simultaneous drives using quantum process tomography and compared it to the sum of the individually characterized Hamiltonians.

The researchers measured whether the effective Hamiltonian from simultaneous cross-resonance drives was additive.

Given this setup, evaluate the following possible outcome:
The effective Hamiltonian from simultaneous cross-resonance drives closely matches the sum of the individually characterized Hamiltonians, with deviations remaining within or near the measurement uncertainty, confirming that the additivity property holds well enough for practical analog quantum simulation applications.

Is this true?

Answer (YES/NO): YES